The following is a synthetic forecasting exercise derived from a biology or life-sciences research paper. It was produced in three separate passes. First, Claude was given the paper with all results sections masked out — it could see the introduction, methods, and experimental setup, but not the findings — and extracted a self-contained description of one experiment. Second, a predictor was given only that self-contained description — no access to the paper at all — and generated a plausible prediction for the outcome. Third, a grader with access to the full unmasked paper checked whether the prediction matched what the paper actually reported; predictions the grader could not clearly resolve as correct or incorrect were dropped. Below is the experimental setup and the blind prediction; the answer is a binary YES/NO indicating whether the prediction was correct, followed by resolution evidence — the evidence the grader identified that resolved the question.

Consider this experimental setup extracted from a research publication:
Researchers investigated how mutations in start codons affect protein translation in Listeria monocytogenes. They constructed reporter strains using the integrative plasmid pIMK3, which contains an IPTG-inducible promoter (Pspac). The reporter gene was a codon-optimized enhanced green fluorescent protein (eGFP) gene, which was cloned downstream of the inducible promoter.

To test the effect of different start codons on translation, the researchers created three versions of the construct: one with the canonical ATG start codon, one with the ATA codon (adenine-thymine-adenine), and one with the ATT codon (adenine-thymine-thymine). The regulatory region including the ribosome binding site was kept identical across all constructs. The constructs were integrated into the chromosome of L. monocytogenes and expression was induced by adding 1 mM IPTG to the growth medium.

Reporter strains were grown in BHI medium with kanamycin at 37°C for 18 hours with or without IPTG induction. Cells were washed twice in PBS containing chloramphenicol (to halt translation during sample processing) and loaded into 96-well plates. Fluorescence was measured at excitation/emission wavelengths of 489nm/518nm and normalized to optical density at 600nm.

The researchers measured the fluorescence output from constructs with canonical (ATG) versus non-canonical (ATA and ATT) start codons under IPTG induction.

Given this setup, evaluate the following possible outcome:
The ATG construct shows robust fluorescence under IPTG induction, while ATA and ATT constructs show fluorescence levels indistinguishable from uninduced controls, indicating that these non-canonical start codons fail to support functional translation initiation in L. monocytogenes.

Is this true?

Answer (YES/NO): NO